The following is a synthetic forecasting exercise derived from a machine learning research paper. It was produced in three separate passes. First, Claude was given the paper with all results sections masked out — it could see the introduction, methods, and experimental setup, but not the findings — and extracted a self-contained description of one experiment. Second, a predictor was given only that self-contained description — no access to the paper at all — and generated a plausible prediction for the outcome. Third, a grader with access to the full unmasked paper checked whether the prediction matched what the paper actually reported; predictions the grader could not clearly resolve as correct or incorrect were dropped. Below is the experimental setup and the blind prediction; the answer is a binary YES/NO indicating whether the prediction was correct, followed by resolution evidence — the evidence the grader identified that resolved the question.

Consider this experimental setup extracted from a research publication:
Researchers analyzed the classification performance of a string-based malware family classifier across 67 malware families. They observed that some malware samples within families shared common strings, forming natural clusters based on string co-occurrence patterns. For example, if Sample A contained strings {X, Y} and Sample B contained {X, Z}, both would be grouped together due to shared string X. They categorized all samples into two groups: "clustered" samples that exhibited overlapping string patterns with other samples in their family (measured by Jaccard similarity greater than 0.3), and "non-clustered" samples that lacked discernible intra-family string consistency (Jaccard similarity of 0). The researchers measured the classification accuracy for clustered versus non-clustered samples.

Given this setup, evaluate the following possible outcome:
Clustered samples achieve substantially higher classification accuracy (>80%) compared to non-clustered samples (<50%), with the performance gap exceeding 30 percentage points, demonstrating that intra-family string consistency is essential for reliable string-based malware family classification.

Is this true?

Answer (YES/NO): YES